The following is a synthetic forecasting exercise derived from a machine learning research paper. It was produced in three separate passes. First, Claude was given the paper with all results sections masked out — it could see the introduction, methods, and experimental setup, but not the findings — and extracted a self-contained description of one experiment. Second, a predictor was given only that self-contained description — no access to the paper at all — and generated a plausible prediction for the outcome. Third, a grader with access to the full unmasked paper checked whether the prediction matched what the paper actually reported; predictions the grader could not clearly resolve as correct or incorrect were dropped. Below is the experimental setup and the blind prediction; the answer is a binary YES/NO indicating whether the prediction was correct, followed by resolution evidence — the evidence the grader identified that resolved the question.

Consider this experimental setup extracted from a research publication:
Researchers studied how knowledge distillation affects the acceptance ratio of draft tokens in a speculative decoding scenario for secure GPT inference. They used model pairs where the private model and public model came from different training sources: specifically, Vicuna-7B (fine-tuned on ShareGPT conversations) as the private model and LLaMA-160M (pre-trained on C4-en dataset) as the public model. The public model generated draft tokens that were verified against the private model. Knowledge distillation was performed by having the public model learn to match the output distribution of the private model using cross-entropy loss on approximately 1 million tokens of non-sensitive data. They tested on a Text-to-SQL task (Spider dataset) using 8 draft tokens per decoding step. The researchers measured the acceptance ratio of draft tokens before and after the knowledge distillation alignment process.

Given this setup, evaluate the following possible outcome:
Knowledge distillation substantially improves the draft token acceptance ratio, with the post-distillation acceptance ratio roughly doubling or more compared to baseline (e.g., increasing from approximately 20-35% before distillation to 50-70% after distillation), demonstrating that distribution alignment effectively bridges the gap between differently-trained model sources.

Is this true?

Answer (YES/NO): YES